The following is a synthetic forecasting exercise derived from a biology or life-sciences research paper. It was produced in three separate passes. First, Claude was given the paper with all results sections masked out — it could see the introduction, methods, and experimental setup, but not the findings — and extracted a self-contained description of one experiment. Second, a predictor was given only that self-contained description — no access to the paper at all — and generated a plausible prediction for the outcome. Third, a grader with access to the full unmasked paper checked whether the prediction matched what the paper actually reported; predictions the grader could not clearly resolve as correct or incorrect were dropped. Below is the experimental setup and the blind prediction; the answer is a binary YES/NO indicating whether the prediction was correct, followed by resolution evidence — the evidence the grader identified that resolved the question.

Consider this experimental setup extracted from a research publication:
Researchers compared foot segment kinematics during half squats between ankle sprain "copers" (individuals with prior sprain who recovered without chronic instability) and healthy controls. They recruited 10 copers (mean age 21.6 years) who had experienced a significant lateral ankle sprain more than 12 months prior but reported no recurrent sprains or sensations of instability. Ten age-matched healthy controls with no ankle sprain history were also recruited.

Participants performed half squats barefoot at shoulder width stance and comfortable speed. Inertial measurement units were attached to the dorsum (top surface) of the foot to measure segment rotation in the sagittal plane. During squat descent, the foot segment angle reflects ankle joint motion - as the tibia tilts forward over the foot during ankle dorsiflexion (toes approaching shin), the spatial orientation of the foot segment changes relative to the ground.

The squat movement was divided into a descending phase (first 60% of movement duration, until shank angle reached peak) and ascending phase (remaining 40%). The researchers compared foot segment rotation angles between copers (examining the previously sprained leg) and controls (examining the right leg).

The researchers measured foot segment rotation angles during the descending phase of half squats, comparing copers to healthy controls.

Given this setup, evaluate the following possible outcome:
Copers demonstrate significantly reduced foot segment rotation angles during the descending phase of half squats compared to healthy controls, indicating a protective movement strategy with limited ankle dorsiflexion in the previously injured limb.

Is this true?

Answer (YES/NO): NO